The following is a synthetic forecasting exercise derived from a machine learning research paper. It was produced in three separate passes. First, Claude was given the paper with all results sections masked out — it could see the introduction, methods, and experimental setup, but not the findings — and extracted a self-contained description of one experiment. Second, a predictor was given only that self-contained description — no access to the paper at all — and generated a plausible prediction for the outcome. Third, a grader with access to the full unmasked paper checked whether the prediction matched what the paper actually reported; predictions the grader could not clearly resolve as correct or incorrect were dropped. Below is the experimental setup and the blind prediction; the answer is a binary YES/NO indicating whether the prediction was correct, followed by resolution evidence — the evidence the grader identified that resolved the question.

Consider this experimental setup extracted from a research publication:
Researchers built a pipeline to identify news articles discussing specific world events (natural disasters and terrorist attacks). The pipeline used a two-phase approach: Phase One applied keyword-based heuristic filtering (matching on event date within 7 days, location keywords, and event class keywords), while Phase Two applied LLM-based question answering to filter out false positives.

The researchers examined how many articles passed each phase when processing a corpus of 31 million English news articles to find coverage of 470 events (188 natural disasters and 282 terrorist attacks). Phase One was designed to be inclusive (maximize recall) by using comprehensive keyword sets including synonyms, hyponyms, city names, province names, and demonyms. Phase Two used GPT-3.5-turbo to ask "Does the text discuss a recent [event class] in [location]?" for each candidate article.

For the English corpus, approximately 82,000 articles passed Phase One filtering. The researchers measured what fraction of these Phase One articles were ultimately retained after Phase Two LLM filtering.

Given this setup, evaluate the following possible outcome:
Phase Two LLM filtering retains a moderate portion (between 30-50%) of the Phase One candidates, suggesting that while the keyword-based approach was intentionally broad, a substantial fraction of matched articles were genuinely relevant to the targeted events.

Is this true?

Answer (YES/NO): NO